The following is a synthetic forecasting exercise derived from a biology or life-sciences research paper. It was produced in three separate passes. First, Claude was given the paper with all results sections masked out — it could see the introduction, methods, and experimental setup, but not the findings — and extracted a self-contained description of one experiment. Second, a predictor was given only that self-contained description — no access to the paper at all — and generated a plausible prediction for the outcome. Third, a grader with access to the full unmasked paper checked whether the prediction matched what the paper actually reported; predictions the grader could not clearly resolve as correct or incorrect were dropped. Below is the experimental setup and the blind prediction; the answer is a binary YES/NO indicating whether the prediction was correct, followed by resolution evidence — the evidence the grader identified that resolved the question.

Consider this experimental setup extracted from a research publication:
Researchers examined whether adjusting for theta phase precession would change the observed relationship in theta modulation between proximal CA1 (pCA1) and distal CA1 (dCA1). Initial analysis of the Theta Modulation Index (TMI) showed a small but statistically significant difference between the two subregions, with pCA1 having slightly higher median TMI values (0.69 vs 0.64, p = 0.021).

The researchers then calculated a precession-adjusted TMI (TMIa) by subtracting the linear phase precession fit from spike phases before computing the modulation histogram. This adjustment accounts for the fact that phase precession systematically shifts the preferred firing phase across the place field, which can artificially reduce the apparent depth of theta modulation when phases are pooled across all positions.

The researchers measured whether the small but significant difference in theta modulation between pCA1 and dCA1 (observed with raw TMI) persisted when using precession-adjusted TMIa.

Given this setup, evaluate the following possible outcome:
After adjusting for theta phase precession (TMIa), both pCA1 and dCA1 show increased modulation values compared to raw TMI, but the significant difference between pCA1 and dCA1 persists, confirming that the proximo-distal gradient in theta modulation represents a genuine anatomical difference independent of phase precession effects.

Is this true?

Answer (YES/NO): NO